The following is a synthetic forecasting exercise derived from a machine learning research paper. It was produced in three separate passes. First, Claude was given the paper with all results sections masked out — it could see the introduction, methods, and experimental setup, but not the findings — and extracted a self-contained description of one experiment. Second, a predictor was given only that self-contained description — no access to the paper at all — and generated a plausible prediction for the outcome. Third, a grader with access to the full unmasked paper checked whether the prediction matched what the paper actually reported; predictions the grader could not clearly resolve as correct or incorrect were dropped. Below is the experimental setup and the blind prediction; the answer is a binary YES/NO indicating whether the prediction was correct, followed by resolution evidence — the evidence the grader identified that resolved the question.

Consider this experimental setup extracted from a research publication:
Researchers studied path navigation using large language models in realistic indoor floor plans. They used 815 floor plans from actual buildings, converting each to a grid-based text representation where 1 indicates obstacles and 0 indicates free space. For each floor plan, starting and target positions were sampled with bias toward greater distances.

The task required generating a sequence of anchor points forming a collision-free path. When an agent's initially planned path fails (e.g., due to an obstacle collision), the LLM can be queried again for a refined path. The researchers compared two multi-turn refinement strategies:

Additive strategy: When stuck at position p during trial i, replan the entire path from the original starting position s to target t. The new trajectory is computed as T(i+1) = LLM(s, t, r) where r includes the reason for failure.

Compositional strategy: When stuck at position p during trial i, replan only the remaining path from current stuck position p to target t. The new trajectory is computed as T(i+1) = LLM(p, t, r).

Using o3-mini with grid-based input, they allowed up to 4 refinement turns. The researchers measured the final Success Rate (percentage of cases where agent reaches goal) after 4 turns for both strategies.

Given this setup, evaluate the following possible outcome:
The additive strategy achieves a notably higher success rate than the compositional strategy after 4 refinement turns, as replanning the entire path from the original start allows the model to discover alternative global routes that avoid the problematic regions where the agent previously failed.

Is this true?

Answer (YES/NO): NO